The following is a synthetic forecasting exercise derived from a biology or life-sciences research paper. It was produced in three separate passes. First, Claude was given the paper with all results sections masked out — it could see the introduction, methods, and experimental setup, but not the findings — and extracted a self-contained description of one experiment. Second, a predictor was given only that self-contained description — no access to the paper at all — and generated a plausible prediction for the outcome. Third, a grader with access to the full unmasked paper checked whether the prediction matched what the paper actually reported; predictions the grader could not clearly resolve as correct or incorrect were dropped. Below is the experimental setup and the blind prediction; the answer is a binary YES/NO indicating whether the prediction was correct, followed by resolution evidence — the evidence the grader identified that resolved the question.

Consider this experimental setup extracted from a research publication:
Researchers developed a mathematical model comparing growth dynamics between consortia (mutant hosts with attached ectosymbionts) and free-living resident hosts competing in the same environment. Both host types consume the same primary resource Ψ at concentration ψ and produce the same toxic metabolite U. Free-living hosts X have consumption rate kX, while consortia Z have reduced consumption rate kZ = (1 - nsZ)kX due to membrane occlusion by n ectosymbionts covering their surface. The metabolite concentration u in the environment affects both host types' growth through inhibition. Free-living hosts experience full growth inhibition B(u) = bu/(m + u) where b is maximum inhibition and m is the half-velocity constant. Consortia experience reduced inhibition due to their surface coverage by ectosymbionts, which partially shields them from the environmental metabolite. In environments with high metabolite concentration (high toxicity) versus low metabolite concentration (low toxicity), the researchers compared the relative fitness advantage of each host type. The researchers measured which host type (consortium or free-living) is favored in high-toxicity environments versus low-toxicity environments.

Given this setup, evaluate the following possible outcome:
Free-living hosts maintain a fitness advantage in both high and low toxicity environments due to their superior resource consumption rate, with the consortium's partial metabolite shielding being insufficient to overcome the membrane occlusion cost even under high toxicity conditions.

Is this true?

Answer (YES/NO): NO